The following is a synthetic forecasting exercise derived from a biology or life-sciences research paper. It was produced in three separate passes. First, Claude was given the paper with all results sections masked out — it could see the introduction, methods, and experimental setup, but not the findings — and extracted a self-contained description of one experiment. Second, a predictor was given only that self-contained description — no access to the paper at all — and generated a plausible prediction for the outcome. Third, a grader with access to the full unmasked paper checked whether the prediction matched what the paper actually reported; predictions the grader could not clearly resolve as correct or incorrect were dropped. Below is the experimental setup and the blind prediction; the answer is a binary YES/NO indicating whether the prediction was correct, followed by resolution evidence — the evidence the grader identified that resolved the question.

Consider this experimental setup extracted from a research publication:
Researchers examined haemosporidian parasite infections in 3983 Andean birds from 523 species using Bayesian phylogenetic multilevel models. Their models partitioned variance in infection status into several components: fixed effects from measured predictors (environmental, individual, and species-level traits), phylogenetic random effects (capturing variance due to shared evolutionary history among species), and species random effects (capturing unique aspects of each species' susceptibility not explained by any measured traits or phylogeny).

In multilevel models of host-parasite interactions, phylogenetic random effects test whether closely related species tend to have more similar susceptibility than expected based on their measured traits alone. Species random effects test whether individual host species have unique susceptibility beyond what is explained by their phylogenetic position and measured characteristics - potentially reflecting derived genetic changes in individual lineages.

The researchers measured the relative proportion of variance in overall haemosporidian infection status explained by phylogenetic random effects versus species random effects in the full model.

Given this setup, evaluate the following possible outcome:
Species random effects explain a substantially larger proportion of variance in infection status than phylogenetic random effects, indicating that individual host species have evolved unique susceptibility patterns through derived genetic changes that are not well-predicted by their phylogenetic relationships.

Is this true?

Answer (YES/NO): NO